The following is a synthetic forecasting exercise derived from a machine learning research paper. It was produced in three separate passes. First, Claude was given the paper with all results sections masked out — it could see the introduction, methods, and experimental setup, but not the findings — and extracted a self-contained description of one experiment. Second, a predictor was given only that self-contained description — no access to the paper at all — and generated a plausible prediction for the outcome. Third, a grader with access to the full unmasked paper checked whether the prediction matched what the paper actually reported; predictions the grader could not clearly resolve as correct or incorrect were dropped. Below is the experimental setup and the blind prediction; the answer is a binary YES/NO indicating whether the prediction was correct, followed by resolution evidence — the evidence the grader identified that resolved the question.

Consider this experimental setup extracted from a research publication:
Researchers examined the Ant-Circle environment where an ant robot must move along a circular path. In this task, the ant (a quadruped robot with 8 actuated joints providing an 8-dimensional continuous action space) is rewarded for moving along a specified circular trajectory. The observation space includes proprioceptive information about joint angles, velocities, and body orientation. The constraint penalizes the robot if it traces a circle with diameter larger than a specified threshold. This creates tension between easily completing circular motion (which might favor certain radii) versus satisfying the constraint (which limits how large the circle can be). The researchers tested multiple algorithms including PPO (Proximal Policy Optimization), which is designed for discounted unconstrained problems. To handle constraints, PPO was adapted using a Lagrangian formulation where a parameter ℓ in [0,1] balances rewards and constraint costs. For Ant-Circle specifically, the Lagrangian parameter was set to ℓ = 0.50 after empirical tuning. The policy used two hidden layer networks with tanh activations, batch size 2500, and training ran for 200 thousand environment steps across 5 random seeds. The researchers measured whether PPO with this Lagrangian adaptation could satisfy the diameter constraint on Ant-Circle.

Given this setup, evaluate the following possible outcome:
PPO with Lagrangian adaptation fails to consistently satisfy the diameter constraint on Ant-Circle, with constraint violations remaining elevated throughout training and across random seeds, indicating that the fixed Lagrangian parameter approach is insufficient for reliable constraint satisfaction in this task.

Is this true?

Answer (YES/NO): YES